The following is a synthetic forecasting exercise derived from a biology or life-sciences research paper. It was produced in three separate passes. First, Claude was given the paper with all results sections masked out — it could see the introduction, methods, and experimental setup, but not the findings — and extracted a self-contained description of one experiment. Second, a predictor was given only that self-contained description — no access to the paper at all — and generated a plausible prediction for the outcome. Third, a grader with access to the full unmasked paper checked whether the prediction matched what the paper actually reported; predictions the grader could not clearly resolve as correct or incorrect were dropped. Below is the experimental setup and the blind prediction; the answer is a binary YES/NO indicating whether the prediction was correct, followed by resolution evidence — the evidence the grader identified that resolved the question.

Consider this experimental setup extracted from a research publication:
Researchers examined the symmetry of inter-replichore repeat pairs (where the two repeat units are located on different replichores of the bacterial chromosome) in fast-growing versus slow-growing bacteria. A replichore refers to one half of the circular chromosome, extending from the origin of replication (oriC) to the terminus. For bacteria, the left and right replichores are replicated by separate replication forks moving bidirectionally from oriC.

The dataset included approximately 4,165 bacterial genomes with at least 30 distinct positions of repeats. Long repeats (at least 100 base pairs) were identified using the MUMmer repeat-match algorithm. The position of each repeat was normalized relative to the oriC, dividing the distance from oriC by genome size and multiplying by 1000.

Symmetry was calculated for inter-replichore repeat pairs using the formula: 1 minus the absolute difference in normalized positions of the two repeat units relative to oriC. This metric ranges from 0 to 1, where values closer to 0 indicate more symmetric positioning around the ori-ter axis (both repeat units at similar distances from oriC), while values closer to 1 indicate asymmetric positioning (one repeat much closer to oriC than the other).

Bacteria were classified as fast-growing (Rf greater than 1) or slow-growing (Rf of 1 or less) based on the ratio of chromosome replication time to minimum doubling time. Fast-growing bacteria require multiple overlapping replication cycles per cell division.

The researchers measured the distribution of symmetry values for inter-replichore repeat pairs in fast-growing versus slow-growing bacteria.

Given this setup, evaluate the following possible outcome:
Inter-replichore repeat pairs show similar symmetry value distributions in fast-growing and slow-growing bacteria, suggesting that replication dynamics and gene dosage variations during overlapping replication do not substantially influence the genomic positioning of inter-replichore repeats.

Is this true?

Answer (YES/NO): NO